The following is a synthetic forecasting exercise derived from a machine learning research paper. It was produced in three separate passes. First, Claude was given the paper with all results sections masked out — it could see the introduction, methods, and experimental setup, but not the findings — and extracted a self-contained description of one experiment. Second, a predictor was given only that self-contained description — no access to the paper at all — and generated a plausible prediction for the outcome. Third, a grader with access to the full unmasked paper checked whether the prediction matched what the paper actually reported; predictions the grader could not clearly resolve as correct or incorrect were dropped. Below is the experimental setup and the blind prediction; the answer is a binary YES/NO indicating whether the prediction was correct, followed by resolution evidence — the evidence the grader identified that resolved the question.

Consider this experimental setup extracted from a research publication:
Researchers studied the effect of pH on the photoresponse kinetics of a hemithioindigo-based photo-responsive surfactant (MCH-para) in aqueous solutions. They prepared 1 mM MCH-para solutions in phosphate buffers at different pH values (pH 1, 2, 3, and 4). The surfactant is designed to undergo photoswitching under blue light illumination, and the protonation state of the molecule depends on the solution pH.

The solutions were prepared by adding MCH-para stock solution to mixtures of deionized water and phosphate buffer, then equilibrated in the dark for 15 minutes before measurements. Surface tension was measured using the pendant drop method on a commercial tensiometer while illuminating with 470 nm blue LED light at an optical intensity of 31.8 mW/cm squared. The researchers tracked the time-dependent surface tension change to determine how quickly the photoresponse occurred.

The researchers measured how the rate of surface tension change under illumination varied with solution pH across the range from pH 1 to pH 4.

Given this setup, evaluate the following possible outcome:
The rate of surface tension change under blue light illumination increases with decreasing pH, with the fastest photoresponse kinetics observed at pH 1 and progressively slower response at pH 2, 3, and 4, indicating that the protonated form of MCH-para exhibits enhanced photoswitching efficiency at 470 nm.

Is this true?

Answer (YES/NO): NO